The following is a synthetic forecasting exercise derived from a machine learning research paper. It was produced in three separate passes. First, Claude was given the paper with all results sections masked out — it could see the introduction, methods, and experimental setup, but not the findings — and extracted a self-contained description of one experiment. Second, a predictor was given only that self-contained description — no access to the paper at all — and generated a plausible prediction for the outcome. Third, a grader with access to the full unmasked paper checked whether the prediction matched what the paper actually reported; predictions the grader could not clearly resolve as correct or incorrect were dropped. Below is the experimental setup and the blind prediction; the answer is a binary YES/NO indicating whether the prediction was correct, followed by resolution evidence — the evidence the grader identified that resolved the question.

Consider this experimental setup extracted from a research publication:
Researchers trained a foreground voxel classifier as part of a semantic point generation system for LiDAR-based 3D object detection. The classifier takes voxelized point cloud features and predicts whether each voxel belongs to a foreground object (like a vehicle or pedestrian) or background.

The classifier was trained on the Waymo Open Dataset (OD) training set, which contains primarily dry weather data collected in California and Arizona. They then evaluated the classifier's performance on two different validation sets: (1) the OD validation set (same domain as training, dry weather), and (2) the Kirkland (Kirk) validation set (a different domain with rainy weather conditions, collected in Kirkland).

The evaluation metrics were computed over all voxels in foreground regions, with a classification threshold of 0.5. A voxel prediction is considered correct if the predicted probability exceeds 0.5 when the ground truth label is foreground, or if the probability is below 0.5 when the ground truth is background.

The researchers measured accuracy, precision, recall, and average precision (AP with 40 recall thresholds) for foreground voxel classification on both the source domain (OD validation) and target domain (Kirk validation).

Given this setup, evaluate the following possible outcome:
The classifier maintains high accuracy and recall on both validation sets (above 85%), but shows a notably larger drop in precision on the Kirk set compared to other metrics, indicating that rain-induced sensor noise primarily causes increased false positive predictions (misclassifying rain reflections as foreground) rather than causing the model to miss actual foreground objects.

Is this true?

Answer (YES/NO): NO